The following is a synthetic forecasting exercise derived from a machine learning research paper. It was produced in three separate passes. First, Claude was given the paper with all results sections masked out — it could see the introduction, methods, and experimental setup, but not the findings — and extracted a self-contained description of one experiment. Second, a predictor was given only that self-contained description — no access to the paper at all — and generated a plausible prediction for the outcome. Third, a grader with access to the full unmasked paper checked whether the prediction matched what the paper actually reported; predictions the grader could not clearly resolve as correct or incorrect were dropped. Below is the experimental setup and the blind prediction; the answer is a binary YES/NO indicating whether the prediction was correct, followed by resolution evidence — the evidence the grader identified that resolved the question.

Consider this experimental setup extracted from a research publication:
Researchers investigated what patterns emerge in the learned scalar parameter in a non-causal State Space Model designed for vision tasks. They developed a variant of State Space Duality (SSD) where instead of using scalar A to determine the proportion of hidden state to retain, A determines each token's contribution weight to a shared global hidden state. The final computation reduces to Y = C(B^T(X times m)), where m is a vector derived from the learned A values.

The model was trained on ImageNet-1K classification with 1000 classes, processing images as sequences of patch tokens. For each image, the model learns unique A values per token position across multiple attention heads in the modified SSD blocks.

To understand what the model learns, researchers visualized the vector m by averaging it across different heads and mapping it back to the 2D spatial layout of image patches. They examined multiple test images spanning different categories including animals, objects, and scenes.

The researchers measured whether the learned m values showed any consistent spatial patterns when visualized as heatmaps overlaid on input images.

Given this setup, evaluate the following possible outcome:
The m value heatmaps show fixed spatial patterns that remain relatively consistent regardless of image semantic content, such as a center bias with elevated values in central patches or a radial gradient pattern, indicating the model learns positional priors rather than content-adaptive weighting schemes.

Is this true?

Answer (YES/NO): NO